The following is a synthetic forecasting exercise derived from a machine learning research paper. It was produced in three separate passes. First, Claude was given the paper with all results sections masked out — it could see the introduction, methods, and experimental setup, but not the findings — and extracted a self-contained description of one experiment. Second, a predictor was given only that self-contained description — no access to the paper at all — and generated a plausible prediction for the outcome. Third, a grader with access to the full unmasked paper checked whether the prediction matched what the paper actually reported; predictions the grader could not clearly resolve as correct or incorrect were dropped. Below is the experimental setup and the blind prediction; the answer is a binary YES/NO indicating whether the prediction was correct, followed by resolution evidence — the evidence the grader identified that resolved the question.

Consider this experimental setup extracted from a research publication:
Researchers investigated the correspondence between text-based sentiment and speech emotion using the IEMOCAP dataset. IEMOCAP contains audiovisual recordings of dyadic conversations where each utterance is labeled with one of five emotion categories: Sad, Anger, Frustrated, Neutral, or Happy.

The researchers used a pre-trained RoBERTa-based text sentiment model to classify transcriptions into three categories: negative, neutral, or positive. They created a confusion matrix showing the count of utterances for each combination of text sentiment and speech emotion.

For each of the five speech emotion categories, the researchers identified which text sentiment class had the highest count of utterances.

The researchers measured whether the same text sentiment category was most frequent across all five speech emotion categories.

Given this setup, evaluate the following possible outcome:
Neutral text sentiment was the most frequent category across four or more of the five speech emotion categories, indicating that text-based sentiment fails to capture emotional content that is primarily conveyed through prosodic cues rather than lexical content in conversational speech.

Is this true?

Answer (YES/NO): YES